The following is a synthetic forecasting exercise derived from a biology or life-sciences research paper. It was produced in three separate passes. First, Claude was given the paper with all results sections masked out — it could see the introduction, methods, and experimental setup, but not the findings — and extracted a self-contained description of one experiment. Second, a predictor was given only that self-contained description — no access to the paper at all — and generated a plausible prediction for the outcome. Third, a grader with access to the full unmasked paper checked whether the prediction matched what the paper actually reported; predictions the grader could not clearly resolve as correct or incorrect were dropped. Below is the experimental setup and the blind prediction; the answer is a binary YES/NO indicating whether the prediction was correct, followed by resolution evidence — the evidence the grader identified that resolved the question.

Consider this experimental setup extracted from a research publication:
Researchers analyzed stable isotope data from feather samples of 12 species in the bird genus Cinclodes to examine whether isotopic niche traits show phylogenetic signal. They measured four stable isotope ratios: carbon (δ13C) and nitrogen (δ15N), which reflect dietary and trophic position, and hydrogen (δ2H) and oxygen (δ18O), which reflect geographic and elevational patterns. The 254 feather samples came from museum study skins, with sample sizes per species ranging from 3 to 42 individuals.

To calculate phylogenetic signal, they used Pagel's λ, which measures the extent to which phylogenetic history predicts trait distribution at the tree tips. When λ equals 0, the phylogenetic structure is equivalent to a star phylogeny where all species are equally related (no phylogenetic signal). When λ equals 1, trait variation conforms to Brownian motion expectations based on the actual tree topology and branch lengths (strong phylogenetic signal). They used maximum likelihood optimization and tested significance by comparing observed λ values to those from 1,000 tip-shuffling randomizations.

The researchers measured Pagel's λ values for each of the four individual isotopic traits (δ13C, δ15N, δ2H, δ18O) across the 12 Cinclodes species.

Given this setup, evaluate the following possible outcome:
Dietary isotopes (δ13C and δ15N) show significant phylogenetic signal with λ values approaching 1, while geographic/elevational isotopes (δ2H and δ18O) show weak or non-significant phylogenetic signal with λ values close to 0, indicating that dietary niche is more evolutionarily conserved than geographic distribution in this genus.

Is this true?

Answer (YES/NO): NO